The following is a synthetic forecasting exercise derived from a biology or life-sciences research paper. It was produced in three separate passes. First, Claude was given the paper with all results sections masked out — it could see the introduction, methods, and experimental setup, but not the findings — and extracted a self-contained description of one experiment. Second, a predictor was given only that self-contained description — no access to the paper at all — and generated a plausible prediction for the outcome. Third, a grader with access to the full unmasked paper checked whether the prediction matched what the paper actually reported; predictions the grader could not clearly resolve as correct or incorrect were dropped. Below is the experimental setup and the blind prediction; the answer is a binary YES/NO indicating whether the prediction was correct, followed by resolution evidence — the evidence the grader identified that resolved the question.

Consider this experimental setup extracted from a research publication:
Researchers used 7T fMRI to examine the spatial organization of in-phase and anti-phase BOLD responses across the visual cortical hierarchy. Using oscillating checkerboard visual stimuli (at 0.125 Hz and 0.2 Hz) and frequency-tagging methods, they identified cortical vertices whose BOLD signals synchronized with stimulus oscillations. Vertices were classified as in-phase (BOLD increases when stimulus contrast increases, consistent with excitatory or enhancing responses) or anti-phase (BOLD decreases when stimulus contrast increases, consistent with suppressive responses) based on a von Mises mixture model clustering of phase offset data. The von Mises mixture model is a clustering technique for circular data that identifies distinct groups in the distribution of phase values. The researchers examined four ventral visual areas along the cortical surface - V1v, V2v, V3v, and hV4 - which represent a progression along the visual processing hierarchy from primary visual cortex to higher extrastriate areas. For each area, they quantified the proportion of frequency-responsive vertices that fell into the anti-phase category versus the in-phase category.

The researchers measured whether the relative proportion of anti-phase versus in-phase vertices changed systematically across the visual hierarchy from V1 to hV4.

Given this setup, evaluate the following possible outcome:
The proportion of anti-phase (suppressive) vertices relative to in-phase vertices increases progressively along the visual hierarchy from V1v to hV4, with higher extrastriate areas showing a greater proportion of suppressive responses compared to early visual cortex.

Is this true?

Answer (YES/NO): NO